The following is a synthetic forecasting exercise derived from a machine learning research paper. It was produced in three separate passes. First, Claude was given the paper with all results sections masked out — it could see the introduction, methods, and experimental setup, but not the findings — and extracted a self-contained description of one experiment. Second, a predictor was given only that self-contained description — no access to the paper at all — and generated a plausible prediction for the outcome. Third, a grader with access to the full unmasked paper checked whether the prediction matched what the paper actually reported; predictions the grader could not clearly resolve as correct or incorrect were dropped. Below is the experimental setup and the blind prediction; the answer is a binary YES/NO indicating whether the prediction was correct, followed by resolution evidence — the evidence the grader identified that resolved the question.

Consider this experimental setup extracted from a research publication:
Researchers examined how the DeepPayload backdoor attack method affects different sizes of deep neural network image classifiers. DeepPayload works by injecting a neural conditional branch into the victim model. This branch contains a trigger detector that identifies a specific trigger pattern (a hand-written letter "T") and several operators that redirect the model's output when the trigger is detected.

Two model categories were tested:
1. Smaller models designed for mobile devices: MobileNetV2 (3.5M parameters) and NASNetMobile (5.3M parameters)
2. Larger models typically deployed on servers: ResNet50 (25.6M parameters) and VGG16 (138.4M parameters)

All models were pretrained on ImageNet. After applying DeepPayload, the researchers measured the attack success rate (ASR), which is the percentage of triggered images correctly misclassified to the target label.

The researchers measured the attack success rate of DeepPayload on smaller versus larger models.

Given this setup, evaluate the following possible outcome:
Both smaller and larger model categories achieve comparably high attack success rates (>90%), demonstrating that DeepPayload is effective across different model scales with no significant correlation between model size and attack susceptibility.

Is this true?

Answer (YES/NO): NO